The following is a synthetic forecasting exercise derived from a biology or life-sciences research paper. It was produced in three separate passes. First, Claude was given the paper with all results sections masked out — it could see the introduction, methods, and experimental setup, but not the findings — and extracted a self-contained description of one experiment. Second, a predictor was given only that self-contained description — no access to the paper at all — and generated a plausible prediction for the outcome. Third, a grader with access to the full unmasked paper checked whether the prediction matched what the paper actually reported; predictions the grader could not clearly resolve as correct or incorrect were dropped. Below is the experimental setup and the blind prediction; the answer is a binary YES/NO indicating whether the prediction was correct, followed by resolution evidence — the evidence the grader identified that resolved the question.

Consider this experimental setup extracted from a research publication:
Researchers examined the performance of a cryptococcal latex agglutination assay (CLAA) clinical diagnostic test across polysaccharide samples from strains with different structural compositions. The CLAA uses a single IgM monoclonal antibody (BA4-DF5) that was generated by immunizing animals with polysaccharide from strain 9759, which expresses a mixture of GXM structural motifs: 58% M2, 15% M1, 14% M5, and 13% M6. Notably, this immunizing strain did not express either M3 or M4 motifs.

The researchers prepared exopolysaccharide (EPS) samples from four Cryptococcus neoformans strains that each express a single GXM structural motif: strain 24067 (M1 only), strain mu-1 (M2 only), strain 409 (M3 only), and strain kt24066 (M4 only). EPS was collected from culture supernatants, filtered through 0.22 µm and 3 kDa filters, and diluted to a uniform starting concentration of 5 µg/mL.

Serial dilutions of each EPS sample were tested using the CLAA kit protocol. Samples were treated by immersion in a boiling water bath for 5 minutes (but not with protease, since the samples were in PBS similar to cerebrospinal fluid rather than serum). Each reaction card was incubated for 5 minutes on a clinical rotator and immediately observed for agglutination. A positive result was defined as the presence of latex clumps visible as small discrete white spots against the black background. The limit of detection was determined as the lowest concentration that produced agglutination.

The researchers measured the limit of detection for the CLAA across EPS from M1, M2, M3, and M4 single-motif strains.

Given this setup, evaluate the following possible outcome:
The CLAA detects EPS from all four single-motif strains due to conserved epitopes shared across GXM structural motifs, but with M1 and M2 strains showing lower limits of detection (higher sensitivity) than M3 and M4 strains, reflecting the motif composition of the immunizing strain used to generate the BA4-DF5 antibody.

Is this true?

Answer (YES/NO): NO